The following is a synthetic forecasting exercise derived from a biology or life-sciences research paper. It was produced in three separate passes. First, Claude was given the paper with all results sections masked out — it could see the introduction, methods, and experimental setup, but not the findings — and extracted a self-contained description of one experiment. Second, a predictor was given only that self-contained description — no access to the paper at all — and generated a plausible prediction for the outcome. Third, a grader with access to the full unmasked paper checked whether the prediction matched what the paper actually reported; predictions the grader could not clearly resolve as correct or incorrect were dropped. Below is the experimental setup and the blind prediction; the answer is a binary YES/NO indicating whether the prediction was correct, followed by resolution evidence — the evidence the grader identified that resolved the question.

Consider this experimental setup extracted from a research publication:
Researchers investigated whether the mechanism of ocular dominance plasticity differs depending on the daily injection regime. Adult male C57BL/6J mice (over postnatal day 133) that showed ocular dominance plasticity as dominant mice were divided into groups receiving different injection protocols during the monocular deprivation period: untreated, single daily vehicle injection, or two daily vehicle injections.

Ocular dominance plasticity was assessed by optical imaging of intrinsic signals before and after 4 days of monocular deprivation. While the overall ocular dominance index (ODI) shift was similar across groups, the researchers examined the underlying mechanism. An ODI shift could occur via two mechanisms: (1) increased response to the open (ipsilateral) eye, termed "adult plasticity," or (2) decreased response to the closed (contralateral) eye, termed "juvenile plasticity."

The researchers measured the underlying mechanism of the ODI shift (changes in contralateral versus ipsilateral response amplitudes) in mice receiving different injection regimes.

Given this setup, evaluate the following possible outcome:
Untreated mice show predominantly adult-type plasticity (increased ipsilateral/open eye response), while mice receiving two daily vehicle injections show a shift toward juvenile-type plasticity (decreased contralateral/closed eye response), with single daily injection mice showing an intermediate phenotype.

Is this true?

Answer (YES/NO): NO